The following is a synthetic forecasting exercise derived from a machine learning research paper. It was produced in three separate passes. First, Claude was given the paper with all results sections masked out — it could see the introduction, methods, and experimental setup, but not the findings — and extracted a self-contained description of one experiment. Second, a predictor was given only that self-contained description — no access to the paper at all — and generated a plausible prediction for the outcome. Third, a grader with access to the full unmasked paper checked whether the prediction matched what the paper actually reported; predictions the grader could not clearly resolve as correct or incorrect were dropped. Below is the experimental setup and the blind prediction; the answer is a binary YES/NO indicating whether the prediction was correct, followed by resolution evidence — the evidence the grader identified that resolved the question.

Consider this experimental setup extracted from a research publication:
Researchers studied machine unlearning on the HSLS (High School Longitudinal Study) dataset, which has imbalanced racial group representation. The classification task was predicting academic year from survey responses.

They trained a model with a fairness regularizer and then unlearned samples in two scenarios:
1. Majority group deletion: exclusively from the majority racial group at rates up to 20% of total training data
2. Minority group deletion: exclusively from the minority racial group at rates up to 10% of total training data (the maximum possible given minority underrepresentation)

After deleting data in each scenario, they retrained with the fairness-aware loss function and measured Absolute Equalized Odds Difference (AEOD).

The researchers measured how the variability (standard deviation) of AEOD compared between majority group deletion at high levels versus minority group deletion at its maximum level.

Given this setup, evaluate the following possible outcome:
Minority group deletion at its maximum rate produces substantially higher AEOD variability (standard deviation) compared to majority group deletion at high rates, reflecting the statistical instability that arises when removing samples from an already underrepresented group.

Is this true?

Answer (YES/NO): YES